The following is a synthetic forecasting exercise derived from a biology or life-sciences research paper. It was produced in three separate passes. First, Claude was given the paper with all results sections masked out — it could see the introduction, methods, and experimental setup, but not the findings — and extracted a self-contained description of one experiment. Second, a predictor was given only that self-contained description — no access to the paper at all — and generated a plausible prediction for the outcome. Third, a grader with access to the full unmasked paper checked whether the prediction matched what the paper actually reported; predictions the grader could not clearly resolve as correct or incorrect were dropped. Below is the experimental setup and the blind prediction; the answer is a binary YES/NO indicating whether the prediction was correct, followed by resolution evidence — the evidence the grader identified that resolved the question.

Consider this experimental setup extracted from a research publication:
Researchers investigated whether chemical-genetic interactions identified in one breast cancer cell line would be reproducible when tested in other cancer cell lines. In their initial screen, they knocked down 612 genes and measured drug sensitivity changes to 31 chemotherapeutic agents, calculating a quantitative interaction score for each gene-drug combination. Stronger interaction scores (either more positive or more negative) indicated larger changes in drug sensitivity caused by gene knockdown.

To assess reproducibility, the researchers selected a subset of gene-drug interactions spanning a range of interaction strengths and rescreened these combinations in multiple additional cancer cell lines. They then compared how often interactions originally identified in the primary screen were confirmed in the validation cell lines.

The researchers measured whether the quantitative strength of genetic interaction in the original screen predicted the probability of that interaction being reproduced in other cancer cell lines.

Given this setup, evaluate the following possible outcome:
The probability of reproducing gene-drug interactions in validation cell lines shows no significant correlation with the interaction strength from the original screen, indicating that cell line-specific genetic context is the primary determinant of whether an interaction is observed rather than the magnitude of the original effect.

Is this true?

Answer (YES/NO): NO